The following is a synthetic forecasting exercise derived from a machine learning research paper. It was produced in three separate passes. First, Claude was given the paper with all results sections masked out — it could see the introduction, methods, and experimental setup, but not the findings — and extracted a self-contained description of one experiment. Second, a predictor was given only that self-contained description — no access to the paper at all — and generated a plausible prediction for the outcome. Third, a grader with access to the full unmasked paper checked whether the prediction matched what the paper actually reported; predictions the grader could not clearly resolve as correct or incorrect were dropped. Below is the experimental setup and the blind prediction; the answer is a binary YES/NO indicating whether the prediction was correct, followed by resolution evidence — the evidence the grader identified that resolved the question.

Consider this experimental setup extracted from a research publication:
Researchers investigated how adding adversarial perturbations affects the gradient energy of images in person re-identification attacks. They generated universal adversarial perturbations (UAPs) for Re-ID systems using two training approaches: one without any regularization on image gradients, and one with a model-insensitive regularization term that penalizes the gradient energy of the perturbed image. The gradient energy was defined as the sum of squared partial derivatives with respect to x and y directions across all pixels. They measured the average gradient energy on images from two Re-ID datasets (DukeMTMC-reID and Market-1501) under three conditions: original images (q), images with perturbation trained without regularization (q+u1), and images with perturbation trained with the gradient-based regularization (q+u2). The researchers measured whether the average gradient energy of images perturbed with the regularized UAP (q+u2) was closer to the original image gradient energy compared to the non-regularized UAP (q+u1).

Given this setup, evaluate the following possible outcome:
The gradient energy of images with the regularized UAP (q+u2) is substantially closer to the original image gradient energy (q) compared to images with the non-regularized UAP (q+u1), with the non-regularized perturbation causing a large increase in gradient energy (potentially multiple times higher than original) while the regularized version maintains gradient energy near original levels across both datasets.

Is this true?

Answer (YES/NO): NO